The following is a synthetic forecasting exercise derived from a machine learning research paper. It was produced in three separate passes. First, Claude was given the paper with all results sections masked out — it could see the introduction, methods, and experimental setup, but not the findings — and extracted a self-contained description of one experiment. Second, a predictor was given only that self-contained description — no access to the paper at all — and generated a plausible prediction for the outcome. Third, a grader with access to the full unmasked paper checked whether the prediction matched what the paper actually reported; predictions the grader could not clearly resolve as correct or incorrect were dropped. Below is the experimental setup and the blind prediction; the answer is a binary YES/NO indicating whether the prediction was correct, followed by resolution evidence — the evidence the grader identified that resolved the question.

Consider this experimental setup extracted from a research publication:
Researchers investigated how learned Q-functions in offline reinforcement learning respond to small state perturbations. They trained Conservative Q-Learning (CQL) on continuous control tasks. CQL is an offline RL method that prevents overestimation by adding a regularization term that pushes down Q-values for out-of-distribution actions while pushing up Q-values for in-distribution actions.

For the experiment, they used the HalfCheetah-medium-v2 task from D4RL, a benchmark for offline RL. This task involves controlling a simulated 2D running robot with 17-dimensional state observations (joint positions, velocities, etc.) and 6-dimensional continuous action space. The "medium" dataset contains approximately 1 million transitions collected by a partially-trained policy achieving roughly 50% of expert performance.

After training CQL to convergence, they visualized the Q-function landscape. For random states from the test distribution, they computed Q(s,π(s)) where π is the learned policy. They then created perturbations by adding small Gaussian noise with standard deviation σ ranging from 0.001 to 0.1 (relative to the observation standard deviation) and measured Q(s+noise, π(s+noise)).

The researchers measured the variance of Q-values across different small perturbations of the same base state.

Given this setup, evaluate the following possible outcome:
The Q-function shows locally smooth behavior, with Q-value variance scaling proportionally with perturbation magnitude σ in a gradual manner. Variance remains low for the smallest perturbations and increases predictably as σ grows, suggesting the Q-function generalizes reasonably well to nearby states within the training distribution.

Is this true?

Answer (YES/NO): NO